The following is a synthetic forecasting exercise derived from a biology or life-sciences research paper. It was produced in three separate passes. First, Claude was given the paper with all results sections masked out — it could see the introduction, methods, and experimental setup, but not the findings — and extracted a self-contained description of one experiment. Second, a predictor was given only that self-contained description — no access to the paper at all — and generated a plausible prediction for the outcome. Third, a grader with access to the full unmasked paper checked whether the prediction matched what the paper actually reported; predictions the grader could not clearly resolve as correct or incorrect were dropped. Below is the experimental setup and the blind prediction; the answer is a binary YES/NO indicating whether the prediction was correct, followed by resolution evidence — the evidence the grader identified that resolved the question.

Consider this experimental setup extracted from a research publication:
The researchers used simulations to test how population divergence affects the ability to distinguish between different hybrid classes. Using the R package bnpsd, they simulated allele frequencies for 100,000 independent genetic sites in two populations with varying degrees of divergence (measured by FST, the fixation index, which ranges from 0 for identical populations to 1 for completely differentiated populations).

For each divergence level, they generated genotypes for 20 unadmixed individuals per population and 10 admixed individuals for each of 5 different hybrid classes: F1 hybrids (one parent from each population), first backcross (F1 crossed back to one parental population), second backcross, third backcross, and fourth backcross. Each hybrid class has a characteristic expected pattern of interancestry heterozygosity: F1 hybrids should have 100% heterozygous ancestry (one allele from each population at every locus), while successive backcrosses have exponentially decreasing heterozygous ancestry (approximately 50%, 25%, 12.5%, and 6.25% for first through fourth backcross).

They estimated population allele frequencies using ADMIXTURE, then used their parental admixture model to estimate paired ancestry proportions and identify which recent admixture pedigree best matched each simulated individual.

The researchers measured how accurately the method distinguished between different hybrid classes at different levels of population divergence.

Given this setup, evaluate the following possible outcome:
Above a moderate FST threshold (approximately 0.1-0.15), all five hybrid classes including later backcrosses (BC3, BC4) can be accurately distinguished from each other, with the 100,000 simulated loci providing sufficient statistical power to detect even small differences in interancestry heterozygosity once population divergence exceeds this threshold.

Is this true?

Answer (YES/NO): NO